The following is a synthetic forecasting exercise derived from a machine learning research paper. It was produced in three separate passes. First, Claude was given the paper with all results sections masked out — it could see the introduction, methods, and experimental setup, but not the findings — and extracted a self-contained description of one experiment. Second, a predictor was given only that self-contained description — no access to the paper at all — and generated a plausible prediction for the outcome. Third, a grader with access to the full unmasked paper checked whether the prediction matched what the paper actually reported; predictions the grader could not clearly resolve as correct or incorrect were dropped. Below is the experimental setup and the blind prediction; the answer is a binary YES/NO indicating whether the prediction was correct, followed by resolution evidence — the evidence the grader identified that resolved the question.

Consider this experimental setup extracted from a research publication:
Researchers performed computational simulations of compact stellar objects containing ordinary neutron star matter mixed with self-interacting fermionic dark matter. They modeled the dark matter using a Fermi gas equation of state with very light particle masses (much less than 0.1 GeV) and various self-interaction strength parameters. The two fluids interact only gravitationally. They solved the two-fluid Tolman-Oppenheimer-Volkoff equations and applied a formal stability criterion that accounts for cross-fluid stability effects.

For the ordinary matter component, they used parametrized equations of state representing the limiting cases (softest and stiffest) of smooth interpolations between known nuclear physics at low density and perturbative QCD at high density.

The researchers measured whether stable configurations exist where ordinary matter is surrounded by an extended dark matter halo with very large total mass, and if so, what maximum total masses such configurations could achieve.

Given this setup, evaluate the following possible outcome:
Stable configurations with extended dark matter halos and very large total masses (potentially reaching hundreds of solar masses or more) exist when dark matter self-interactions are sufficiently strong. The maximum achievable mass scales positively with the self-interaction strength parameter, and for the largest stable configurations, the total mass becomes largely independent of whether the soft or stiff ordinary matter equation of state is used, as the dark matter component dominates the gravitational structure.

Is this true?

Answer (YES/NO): NO